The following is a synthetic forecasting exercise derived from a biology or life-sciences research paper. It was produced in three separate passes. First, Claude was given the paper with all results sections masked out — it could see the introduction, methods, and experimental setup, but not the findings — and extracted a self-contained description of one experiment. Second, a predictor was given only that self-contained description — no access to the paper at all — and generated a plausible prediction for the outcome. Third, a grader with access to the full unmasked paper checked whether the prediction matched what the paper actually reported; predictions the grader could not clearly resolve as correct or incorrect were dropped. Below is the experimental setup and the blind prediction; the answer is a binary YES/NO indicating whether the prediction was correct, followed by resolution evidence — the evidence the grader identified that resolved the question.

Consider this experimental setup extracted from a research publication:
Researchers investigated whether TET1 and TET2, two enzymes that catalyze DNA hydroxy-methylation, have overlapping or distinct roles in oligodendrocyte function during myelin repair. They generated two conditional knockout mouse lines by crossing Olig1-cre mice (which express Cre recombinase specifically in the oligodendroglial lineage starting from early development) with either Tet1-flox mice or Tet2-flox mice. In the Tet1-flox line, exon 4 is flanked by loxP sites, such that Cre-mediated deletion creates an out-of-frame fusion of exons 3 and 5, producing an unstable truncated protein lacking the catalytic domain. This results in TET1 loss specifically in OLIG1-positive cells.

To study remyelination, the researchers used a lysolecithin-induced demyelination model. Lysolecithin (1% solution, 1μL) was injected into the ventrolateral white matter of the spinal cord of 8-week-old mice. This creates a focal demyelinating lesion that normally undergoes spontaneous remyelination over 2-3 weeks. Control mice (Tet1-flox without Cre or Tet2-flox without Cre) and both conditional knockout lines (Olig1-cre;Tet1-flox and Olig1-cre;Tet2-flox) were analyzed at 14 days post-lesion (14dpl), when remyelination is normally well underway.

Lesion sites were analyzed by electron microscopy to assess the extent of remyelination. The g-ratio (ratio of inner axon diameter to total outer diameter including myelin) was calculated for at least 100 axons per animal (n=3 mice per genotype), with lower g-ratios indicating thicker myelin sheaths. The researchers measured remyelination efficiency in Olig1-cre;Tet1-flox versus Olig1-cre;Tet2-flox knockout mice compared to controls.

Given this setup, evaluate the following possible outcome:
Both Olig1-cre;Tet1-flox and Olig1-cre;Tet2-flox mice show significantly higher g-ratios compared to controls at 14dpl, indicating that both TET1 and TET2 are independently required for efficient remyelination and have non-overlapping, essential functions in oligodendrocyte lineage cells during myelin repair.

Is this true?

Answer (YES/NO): NO